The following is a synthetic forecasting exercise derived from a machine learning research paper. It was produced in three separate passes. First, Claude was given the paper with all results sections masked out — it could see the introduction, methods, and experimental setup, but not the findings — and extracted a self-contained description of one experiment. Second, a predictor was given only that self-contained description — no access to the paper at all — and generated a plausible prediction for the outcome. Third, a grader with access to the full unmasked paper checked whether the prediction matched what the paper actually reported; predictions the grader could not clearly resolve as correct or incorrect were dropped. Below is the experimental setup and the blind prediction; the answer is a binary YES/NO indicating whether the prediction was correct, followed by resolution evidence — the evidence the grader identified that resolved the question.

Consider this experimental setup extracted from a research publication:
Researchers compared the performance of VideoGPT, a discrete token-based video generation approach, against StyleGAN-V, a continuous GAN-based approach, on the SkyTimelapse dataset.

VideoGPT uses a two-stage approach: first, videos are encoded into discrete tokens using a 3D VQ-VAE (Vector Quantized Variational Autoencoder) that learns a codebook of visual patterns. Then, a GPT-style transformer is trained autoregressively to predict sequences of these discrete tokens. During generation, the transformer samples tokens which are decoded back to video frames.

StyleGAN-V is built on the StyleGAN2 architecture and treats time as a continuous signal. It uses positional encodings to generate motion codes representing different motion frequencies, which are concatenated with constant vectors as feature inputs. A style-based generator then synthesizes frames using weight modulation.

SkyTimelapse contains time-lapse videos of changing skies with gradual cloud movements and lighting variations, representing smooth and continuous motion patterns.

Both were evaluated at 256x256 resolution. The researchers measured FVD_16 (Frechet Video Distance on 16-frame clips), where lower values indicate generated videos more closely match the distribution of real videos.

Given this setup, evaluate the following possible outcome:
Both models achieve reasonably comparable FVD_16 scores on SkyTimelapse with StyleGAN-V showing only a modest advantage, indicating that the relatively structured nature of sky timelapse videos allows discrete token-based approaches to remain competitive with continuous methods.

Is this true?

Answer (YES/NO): NO